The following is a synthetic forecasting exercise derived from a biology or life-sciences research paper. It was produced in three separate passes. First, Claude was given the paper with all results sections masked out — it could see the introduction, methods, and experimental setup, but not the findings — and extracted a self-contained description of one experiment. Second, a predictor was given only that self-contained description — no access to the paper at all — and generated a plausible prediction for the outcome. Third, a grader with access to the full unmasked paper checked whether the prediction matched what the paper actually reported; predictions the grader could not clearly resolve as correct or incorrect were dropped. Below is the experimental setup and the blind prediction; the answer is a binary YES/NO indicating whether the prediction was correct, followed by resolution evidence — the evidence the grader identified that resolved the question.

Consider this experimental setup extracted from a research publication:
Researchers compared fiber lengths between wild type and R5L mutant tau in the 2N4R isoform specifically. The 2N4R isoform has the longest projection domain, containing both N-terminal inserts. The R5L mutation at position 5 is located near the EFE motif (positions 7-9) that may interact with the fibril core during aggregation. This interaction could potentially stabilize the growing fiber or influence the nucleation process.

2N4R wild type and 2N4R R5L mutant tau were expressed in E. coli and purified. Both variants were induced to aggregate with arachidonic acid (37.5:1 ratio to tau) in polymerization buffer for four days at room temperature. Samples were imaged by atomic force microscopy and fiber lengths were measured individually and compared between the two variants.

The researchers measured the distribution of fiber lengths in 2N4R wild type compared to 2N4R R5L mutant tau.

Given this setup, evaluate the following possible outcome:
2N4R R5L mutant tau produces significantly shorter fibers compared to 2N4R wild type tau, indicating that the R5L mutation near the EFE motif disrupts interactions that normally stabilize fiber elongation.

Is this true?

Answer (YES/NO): NO